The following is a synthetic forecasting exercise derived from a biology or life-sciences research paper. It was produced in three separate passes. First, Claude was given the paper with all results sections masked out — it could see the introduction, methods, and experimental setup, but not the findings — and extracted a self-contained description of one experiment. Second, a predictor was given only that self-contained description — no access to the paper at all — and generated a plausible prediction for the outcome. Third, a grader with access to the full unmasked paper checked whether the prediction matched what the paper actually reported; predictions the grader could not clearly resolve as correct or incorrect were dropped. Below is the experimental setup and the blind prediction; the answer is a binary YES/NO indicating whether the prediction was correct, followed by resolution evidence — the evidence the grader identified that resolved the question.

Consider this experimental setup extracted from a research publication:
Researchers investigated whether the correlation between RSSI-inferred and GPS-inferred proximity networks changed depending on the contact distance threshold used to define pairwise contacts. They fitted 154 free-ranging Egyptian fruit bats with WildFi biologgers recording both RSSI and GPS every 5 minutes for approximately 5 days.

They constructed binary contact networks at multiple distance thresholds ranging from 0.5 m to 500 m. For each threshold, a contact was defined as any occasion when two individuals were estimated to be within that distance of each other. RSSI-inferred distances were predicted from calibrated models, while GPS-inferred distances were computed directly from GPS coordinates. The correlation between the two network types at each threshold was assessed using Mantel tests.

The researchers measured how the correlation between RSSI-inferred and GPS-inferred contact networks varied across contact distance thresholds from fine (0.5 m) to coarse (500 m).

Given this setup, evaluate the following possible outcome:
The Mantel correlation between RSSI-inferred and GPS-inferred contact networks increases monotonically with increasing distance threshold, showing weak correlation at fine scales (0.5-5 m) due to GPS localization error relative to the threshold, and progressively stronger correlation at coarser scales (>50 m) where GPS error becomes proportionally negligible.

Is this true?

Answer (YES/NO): YES